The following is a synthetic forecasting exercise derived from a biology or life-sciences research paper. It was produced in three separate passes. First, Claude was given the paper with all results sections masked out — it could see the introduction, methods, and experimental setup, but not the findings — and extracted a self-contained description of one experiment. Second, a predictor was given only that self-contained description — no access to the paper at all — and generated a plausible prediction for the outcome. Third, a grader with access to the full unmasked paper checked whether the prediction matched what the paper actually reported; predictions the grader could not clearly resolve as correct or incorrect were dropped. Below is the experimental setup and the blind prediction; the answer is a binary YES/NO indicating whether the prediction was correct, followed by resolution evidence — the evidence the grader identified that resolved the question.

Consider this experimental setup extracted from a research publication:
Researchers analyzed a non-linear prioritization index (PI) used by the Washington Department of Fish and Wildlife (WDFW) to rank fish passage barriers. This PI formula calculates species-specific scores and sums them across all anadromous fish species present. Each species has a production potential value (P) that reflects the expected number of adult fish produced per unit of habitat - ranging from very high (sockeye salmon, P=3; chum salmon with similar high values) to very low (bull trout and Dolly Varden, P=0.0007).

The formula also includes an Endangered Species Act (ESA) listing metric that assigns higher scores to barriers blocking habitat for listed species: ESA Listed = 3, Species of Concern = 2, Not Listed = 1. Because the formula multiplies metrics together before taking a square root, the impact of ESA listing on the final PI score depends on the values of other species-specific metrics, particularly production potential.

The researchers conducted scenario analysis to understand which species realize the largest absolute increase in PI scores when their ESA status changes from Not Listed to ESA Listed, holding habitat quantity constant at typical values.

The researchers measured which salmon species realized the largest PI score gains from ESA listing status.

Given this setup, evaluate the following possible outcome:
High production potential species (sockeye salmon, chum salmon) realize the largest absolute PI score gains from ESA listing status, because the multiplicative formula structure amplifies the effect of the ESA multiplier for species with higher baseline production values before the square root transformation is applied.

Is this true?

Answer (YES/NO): YES